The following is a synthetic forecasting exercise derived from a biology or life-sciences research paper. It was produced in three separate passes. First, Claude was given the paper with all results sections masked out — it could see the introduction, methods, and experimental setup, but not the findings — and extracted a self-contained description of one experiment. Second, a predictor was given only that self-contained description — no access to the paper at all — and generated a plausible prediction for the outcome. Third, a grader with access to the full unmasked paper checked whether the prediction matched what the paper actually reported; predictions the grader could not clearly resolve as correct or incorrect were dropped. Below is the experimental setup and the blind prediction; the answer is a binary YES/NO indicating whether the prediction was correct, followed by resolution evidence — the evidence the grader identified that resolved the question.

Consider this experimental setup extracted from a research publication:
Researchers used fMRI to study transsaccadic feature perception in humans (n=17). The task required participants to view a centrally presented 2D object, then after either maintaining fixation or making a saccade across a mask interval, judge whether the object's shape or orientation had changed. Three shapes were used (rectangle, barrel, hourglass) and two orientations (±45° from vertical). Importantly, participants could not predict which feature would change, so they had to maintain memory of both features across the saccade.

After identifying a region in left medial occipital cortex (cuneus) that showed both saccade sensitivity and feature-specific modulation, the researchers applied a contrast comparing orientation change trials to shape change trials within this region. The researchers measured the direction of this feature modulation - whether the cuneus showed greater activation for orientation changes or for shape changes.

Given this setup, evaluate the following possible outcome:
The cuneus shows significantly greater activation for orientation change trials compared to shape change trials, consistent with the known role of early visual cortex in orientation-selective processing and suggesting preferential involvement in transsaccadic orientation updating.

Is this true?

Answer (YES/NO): NO